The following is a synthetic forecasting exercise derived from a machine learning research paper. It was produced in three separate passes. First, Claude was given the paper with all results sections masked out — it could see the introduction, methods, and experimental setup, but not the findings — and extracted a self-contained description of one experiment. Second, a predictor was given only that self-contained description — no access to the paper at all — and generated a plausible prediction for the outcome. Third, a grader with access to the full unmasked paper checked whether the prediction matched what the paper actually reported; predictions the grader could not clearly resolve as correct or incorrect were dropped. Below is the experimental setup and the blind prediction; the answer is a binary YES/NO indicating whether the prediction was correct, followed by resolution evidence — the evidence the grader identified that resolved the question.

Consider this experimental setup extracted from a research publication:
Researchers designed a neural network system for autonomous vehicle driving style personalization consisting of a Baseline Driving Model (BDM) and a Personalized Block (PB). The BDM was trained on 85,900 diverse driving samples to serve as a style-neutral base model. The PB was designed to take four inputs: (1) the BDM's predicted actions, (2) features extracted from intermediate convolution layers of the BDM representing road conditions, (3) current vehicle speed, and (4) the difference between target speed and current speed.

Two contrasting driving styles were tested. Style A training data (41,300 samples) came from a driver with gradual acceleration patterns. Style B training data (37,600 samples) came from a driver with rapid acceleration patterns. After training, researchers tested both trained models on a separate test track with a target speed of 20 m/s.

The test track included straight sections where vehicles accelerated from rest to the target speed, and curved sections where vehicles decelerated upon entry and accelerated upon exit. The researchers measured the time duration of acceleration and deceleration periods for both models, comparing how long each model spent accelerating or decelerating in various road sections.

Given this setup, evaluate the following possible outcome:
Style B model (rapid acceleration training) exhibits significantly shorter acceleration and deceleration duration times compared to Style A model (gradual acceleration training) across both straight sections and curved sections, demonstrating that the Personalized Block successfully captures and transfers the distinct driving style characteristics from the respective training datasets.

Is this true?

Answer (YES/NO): YES